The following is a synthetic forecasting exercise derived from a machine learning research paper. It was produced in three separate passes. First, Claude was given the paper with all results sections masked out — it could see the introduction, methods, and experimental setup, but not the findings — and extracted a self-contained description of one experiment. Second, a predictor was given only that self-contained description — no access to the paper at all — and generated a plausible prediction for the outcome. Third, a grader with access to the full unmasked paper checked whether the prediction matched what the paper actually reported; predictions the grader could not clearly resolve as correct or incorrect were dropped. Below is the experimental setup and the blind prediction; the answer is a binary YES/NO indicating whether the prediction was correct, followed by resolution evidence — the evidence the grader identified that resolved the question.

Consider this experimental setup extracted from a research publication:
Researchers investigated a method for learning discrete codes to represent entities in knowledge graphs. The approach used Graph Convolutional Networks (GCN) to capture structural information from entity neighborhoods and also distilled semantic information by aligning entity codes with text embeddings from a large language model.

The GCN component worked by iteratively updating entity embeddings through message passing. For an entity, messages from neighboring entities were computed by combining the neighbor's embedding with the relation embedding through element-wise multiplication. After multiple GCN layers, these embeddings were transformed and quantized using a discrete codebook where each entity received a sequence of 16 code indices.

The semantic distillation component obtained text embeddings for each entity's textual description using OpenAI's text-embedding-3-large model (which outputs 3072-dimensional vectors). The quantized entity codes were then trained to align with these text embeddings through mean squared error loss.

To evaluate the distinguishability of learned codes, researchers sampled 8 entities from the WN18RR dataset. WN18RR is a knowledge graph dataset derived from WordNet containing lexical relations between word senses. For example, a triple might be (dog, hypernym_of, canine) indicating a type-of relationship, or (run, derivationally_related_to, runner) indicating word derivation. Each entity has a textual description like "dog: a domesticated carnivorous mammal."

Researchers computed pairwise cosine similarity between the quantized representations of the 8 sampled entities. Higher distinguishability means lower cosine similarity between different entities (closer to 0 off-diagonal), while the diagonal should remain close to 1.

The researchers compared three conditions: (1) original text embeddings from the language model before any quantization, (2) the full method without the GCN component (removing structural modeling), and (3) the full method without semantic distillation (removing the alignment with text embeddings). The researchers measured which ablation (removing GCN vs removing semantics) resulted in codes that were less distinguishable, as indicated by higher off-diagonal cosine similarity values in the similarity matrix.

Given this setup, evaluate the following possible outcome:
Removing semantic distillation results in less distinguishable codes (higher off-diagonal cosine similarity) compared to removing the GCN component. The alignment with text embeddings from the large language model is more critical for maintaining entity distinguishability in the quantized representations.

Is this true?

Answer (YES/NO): NO